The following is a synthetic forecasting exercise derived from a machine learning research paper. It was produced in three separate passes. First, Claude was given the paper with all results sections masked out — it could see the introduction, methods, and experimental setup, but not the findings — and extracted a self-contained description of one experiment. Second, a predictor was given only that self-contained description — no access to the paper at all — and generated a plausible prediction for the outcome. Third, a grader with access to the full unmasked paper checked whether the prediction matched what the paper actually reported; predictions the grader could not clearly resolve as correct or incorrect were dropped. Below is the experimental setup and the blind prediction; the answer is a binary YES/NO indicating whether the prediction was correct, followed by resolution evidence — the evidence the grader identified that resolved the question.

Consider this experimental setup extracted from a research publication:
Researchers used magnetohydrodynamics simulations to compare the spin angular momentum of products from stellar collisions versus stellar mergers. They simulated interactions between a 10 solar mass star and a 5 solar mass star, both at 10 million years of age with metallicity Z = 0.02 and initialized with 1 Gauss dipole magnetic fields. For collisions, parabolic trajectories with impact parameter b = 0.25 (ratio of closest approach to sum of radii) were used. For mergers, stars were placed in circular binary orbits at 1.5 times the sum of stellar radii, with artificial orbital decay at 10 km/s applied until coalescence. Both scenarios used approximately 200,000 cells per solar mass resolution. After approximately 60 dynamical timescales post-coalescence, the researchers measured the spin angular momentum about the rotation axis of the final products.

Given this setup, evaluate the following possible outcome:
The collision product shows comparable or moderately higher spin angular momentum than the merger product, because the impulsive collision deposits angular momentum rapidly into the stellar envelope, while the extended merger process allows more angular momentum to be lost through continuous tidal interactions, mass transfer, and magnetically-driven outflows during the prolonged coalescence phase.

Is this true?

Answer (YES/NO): NO